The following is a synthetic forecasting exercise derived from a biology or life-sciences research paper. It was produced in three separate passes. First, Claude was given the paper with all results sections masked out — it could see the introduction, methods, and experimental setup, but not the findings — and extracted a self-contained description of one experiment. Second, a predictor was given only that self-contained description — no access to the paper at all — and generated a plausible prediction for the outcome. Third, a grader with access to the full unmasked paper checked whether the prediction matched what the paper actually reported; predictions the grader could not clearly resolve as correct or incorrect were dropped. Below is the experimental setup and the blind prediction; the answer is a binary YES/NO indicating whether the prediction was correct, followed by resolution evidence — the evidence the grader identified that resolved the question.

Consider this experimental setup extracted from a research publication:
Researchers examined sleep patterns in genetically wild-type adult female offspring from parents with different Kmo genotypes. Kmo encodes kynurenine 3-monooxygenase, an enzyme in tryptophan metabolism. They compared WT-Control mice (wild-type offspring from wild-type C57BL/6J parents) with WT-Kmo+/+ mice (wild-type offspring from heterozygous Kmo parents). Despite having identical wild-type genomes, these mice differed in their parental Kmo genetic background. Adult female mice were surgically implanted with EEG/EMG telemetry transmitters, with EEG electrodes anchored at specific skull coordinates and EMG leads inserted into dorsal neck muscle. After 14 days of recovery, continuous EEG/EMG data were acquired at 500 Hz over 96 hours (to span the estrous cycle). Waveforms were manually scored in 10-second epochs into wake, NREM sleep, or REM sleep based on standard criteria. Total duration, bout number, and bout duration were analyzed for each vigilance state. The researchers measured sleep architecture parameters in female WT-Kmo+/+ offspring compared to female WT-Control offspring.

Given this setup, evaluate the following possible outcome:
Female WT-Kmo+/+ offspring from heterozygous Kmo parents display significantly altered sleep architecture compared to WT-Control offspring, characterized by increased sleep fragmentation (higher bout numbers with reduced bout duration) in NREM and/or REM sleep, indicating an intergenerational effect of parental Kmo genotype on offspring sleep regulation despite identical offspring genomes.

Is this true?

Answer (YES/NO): NO